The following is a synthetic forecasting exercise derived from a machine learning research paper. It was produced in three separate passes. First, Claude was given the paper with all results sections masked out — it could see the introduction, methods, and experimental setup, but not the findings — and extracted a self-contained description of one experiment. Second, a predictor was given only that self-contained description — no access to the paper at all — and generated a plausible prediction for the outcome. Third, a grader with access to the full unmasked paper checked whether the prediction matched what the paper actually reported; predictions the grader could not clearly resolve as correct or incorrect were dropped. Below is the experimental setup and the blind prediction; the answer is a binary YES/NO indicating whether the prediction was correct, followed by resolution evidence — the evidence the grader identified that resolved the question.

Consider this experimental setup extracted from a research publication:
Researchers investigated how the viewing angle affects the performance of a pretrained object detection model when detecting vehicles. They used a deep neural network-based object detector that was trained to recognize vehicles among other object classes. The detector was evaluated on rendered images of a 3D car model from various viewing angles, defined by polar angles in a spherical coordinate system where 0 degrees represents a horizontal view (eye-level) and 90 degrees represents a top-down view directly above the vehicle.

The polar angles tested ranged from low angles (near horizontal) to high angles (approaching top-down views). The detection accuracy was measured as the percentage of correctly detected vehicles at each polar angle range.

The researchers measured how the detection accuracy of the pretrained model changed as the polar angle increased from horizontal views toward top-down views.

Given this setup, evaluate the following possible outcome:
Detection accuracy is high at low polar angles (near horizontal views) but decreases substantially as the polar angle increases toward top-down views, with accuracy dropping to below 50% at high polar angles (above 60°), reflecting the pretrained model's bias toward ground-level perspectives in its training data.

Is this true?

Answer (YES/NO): NO